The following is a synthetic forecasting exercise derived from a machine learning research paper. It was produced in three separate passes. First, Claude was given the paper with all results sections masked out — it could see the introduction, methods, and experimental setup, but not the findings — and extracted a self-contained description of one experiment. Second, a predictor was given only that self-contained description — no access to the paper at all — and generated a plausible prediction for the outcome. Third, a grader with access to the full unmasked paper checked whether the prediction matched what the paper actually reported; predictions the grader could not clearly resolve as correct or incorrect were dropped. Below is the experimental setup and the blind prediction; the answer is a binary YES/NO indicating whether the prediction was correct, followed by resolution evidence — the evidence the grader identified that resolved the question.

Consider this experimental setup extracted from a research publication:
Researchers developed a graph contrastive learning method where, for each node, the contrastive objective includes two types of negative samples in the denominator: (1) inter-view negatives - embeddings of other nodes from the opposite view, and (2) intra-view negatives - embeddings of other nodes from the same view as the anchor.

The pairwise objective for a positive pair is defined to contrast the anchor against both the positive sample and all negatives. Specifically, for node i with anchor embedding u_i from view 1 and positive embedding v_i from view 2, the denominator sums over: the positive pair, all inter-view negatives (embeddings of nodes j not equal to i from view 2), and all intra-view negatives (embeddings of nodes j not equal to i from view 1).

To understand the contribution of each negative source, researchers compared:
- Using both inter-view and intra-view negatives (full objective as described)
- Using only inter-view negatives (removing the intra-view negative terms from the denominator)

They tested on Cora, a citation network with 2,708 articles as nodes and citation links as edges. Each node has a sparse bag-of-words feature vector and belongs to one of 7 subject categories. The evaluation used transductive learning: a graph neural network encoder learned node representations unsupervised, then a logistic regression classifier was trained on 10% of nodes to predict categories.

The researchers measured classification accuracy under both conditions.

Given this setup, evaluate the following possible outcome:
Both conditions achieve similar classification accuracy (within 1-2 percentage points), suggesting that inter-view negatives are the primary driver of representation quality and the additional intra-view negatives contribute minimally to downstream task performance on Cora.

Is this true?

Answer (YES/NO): NO